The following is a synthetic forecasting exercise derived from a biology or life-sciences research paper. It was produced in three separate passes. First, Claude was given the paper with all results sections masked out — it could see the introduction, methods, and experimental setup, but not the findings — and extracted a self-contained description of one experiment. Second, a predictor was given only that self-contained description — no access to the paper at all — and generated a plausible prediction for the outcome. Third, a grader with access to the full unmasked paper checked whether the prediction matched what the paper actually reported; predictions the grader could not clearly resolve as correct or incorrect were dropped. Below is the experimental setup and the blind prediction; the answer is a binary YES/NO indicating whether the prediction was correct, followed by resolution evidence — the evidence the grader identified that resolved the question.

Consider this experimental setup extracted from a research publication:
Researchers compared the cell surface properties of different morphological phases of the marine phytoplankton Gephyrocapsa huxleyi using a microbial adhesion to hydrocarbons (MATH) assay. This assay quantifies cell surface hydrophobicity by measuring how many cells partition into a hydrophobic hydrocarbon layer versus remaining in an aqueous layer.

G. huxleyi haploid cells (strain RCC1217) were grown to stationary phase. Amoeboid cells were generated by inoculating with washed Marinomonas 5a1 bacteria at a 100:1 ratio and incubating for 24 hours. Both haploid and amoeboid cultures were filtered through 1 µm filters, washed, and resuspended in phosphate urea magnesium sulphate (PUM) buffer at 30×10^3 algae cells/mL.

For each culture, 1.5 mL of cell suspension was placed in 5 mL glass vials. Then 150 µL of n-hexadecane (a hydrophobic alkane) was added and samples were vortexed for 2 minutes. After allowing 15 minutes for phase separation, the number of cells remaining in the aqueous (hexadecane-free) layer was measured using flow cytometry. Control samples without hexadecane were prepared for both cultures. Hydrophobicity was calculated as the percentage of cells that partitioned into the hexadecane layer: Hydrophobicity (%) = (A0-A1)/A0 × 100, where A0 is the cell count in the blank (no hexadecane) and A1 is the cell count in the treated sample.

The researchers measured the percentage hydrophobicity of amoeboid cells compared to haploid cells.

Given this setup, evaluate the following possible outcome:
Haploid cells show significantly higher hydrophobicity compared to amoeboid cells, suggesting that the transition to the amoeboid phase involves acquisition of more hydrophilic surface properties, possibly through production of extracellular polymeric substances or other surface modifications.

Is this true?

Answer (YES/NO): NO